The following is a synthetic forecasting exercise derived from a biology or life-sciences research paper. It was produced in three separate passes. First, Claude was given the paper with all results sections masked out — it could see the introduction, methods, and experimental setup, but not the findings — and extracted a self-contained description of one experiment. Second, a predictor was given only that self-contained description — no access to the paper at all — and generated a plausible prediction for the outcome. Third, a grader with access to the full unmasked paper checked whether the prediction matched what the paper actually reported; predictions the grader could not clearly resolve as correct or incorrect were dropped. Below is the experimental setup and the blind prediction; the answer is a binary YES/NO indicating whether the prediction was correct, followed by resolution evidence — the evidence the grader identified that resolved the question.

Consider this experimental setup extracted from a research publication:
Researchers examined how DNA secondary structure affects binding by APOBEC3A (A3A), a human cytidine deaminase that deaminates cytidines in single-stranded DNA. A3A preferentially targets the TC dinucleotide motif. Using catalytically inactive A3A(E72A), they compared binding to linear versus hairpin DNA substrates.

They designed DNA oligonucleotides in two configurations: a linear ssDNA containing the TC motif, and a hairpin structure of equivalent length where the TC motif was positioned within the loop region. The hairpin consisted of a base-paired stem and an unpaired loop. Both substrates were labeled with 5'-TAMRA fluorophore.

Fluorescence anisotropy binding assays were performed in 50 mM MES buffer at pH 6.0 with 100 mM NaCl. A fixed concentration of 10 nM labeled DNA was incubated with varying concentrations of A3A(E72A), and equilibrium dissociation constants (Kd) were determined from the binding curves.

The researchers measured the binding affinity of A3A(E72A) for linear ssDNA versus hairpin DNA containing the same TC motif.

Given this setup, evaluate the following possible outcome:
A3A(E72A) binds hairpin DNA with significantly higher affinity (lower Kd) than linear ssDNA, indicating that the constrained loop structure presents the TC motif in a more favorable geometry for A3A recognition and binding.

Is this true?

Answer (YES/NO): YES